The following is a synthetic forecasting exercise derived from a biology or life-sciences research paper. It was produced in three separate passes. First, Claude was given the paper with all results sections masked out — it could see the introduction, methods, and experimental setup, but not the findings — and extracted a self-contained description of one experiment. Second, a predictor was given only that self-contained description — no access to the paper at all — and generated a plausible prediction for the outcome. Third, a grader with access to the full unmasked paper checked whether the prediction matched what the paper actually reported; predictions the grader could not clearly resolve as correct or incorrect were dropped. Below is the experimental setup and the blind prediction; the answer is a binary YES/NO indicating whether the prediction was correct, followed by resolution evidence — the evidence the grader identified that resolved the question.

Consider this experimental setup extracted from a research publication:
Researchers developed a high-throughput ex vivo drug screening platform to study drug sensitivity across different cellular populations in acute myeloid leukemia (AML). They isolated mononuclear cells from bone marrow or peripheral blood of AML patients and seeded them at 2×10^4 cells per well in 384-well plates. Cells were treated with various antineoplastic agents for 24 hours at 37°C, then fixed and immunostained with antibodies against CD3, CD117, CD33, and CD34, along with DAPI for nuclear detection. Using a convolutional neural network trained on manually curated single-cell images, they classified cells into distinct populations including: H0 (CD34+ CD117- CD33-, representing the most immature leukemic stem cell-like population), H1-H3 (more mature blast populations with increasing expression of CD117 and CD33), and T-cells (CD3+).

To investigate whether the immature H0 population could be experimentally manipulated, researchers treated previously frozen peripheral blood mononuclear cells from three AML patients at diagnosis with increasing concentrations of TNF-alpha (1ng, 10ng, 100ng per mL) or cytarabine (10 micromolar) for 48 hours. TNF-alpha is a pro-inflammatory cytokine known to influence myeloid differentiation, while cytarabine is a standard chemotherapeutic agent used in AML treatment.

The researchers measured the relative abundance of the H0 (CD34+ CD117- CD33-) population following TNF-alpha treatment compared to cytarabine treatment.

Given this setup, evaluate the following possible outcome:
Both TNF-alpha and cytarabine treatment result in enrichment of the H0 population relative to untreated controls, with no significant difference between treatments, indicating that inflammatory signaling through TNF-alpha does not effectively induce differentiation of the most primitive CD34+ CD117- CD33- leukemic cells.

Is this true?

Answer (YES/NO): NO